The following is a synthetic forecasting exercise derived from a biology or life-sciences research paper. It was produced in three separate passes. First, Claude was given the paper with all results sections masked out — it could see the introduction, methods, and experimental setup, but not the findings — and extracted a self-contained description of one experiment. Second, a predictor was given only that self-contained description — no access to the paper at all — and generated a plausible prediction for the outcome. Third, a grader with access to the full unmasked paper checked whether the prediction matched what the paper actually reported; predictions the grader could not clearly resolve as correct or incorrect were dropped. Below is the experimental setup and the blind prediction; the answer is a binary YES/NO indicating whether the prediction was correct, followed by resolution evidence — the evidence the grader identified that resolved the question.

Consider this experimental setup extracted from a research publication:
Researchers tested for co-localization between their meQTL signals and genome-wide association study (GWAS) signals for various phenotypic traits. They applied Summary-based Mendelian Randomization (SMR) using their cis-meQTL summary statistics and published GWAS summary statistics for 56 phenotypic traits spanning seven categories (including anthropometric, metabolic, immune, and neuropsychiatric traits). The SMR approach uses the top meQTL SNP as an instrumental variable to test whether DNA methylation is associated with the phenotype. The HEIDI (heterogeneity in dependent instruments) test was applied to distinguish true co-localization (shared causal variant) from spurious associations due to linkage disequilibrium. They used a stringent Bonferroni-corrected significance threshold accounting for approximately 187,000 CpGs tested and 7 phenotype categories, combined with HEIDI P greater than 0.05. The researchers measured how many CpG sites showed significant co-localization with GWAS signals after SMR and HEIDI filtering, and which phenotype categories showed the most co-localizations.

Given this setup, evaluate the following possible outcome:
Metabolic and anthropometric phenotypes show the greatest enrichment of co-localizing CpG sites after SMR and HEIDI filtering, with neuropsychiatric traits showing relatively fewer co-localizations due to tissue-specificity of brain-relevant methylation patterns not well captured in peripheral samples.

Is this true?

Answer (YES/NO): NO